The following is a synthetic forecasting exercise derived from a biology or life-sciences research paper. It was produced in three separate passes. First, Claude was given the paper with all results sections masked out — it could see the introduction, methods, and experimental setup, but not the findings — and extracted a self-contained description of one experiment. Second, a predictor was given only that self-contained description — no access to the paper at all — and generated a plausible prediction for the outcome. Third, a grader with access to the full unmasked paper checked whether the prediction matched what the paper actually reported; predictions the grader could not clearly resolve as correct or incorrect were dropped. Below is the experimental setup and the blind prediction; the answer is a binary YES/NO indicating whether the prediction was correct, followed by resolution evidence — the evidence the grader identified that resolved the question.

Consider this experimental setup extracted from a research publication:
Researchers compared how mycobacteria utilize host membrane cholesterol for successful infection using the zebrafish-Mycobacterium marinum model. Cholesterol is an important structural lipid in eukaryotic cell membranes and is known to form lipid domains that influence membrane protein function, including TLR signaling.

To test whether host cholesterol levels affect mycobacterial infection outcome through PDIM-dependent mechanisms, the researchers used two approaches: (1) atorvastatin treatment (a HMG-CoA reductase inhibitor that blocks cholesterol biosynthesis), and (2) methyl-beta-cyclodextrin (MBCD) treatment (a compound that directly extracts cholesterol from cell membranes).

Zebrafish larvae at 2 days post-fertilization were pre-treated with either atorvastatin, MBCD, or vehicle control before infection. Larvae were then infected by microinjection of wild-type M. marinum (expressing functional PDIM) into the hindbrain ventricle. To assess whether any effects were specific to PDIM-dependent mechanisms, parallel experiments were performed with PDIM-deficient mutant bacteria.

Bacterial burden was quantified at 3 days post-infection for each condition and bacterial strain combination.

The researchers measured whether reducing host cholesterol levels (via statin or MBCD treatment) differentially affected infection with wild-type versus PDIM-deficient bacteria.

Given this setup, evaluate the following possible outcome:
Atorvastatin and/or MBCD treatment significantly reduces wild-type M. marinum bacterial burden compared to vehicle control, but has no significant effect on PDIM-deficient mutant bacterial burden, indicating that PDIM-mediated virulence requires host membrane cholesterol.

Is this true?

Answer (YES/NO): YES